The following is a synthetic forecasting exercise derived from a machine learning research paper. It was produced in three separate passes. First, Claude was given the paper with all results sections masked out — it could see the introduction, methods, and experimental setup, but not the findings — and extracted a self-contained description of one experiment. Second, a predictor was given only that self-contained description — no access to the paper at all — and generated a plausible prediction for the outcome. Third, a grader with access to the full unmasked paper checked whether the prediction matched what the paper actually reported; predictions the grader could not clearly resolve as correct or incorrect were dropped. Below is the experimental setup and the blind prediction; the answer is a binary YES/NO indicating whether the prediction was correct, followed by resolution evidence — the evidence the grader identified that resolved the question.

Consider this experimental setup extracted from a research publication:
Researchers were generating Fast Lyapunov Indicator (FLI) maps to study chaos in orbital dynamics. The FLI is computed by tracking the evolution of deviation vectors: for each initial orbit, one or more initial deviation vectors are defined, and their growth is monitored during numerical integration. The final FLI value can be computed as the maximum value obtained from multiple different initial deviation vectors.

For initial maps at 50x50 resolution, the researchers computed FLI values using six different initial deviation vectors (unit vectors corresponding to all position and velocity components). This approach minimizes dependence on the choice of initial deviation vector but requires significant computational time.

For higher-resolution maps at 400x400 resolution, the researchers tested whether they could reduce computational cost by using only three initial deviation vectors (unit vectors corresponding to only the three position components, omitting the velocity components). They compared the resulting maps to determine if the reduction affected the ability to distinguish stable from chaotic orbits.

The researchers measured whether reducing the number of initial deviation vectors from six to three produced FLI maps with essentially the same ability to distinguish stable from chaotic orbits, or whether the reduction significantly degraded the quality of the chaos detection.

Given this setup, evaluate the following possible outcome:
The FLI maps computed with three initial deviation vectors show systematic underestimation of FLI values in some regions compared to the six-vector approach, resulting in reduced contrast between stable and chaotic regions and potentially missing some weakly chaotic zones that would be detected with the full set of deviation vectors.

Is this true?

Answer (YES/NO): NO